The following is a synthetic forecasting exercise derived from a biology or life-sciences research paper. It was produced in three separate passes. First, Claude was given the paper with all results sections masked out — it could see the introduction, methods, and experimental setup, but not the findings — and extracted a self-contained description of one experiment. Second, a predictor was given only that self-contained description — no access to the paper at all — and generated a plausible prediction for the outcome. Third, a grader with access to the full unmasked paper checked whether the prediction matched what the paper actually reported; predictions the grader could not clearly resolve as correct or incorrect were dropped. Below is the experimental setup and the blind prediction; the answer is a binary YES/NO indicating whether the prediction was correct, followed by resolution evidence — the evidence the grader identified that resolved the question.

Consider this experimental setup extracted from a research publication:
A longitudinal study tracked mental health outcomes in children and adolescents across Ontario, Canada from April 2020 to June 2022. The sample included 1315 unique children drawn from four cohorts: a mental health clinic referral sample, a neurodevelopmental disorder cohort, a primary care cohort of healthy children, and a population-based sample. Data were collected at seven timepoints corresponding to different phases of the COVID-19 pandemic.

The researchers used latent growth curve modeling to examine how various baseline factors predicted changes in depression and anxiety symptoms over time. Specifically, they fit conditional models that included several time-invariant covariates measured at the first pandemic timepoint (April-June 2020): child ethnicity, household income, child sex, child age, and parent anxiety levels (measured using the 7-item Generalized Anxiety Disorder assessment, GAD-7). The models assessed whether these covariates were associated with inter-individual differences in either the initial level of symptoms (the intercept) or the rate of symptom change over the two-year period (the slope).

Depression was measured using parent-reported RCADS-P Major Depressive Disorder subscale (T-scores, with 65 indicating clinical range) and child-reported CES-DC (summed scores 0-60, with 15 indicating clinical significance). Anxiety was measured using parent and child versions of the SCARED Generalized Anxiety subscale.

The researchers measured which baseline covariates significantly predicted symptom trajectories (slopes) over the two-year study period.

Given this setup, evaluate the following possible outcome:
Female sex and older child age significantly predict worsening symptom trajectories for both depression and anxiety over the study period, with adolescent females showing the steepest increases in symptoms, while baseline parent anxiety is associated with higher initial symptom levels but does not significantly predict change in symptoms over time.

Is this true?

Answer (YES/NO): NO